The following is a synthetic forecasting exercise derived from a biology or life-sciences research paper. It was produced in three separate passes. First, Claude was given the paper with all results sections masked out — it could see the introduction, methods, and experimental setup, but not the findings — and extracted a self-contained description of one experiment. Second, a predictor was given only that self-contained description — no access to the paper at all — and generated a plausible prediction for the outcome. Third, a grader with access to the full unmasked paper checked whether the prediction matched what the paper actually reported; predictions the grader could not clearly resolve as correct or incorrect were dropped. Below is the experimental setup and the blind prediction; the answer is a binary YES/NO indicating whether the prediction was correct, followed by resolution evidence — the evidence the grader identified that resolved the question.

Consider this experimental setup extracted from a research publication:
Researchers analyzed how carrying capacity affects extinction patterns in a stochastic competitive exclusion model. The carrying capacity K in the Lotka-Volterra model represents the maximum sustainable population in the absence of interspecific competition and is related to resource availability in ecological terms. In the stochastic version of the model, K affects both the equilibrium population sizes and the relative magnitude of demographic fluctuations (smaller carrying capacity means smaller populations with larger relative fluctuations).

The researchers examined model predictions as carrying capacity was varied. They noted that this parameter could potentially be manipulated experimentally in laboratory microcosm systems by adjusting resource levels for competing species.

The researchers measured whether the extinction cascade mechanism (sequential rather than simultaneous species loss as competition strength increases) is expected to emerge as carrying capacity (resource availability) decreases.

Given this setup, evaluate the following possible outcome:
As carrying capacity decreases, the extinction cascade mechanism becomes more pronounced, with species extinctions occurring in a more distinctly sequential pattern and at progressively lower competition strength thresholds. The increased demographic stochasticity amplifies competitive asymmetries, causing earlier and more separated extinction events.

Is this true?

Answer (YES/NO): NO